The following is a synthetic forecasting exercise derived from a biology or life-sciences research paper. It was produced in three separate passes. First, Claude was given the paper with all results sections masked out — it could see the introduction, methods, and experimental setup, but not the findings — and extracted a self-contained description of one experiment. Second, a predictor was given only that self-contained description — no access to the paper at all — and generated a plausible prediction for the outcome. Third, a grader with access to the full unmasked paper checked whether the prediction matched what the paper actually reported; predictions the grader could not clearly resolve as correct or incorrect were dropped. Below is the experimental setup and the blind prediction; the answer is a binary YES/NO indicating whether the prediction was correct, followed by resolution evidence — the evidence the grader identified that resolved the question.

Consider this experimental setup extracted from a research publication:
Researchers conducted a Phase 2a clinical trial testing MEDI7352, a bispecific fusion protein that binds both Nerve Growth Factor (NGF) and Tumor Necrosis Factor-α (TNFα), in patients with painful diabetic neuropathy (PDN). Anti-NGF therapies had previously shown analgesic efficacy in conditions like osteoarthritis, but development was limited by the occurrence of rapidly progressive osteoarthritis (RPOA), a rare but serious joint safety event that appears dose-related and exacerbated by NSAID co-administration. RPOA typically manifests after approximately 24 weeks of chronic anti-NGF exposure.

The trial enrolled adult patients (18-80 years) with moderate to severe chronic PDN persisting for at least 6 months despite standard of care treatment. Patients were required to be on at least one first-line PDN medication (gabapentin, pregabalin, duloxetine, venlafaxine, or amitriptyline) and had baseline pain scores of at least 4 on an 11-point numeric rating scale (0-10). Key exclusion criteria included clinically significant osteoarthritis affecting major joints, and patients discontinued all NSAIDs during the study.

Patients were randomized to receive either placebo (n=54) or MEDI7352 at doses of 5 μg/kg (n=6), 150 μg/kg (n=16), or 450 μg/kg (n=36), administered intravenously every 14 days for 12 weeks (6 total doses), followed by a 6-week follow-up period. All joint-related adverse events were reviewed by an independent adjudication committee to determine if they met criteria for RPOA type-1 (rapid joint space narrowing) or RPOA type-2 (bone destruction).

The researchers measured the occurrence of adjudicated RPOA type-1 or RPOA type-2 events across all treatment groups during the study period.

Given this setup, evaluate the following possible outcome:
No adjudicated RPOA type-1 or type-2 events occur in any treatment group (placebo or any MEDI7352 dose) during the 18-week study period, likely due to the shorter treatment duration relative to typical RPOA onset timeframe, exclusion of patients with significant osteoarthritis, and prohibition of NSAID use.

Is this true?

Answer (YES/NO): YES